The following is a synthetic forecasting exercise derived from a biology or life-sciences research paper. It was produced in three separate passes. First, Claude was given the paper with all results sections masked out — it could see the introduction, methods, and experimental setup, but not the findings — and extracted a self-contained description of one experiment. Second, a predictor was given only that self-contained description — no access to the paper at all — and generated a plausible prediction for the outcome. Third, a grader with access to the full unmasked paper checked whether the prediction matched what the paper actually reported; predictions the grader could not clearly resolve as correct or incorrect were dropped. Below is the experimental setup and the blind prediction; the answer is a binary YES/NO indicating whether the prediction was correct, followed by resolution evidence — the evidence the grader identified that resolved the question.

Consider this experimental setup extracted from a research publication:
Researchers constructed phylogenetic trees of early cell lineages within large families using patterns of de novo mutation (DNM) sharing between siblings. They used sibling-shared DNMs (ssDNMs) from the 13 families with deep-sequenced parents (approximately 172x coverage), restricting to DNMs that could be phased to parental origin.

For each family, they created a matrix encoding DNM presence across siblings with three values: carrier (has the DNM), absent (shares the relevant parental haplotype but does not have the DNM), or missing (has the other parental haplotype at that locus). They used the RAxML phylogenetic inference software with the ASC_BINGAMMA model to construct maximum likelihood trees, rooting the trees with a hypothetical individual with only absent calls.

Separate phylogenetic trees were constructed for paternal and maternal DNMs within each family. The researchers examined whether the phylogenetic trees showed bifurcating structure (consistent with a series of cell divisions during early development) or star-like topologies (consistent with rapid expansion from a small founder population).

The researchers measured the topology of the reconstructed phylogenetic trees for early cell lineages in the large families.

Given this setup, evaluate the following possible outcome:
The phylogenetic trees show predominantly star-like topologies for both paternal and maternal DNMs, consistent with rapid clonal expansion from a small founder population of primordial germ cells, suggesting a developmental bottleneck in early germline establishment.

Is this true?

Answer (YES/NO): NO